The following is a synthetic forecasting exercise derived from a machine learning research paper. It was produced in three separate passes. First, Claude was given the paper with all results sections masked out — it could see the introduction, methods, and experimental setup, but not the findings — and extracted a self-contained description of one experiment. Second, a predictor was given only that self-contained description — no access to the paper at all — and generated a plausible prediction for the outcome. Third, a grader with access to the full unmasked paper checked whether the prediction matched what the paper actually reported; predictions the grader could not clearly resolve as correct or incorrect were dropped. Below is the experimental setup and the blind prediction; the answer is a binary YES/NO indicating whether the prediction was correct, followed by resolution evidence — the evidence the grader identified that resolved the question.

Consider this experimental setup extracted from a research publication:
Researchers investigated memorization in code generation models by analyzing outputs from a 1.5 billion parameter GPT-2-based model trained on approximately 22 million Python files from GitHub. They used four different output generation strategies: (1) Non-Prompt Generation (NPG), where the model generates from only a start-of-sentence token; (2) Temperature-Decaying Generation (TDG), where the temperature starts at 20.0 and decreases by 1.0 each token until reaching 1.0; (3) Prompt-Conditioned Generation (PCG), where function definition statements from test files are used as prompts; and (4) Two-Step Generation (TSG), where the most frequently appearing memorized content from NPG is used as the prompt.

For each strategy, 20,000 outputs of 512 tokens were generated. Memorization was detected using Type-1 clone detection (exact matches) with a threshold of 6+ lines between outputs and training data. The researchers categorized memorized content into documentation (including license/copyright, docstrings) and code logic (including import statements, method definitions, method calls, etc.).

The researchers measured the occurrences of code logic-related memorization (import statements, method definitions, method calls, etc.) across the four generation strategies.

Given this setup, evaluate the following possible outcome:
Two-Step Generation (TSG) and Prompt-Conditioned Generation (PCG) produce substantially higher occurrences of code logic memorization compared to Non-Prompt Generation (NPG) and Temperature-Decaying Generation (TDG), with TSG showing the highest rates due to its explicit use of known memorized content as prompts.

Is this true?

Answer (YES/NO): NO